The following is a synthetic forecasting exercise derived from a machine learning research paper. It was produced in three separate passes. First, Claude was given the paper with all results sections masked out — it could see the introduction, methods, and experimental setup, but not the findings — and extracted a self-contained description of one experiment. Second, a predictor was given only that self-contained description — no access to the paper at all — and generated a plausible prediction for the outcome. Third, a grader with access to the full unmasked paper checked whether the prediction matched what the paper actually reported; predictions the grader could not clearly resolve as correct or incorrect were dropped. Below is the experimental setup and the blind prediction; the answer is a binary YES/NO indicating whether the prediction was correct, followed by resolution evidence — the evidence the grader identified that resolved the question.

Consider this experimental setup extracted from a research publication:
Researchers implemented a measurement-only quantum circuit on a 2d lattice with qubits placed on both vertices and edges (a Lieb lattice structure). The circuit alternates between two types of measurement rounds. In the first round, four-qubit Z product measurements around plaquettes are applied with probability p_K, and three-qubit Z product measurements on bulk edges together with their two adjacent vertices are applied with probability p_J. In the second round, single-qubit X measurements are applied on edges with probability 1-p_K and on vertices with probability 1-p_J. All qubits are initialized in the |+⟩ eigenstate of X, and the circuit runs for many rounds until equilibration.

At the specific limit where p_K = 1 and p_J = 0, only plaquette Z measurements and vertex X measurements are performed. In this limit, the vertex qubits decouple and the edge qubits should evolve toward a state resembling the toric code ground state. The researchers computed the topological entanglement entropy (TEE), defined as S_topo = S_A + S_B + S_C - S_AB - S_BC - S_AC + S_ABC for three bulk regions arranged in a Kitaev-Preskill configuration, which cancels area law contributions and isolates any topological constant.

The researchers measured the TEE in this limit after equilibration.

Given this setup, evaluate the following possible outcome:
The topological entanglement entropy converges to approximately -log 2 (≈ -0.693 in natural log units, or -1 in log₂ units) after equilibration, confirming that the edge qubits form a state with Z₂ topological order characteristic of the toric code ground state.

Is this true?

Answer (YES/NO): YES